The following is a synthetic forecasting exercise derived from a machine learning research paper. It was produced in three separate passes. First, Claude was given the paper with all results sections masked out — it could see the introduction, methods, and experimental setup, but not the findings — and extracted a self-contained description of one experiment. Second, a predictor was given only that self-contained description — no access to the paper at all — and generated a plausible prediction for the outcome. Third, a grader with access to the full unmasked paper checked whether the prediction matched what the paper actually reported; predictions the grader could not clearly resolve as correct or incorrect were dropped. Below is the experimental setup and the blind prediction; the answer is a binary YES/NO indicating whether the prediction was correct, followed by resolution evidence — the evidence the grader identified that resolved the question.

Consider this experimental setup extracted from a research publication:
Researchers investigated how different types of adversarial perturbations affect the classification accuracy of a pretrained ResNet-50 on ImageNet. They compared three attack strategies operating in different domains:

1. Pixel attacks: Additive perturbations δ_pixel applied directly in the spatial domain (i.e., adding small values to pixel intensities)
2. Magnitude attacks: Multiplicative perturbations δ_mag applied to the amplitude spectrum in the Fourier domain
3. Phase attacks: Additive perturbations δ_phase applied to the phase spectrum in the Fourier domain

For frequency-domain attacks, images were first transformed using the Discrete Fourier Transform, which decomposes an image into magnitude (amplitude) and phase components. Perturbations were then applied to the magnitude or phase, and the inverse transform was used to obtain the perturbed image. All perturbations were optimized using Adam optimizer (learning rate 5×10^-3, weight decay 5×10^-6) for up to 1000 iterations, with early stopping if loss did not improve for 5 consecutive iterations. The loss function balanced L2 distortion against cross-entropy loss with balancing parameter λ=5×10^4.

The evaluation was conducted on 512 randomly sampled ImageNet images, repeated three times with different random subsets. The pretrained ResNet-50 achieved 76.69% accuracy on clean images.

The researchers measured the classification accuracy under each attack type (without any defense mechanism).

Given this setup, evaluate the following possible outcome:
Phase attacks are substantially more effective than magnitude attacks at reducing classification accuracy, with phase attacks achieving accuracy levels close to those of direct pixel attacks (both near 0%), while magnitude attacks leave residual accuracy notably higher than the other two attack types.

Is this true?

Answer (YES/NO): NO